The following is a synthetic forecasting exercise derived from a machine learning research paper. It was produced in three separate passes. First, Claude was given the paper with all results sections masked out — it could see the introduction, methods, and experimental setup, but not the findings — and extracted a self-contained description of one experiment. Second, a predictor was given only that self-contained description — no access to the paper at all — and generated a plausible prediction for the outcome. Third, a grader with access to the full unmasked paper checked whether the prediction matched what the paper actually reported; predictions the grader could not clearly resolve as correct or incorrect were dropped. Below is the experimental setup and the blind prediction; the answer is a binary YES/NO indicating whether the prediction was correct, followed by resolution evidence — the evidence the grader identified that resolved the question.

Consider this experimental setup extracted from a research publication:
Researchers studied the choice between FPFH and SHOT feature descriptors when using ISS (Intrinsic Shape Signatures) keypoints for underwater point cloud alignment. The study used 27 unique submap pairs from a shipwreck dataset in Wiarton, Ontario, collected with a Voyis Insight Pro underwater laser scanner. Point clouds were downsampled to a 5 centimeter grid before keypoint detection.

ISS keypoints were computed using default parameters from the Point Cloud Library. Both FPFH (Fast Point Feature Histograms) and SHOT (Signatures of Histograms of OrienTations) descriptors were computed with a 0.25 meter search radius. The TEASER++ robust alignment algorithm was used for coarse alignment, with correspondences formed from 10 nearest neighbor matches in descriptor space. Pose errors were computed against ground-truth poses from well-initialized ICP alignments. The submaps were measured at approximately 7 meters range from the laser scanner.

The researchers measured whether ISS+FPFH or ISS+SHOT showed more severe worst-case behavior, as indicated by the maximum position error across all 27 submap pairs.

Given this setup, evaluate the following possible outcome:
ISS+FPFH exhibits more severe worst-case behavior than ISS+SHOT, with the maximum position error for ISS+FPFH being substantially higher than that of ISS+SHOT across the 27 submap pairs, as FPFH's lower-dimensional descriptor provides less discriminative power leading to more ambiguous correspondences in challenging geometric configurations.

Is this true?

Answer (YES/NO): NO